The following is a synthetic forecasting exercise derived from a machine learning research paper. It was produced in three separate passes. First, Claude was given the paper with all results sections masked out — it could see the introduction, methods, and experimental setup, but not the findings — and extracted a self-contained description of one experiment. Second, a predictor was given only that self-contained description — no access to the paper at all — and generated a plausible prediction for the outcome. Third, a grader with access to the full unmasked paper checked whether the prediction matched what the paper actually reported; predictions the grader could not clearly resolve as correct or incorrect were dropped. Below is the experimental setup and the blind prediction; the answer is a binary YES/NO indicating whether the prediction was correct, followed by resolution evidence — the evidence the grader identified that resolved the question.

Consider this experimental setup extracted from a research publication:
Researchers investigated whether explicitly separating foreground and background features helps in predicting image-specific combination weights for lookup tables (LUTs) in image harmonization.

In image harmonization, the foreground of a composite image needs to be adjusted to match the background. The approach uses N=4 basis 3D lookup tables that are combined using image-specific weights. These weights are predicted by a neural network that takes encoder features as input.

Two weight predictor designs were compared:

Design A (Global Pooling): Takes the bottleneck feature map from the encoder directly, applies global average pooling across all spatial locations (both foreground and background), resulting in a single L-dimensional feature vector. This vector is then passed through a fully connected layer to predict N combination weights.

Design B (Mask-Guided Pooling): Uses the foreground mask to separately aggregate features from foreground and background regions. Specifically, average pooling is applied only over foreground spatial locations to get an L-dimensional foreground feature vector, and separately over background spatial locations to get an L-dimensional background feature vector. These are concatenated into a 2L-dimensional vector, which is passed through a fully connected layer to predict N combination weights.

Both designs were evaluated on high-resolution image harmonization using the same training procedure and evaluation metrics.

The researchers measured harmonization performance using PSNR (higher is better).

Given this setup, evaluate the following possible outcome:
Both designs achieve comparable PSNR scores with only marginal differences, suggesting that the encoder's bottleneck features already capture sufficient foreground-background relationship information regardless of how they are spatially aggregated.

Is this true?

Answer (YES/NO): NO